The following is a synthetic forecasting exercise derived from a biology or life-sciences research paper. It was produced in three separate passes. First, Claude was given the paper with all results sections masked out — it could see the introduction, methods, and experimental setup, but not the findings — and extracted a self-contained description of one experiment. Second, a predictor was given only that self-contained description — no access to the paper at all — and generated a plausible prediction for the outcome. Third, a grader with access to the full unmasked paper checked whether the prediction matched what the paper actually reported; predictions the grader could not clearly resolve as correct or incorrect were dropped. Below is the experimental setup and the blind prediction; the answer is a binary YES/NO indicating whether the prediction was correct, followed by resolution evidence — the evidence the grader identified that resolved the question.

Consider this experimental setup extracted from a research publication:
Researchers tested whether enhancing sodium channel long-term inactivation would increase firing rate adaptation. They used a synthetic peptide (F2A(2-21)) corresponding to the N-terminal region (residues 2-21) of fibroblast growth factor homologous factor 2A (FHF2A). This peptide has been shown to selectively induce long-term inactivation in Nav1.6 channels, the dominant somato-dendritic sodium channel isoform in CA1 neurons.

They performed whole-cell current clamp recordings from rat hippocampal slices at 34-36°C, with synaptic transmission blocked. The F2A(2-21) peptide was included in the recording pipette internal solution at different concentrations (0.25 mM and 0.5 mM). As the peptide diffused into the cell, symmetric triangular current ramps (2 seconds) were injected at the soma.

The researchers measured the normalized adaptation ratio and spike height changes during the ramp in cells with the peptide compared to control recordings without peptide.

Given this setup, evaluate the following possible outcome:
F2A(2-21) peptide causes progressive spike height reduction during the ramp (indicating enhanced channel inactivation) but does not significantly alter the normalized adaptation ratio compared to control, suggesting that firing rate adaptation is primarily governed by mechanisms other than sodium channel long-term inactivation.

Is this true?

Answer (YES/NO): NO